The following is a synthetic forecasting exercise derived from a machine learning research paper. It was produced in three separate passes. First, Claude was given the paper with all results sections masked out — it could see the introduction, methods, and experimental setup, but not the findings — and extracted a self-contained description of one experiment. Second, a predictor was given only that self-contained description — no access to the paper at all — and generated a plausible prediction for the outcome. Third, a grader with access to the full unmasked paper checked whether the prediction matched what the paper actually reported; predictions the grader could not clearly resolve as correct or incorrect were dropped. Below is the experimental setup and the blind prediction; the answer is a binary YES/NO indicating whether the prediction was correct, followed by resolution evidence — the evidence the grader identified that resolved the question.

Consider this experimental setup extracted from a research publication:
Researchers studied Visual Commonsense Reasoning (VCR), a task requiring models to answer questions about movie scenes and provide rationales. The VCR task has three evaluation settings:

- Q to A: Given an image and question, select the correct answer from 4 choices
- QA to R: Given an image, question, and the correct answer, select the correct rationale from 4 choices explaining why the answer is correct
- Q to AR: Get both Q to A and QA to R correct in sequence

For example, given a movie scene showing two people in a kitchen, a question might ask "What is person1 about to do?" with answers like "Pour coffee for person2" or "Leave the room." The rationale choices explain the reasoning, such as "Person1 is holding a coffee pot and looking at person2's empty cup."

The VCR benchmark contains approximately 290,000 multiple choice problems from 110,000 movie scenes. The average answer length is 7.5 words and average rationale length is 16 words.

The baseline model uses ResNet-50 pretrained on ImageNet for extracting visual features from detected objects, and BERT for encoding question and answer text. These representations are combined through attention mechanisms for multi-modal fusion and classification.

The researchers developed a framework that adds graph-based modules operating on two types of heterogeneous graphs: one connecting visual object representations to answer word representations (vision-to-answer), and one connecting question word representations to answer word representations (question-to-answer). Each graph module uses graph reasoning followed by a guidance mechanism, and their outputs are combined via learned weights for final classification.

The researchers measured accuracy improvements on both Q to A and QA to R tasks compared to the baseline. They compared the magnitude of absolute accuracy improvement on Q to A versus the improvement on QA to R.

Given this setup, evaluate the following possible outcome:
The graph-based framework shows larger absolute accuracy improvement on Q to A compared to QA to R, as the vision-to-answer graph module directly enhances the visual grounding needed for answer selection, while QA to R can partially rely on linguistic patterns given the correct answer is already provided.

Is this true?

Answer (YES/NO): YES